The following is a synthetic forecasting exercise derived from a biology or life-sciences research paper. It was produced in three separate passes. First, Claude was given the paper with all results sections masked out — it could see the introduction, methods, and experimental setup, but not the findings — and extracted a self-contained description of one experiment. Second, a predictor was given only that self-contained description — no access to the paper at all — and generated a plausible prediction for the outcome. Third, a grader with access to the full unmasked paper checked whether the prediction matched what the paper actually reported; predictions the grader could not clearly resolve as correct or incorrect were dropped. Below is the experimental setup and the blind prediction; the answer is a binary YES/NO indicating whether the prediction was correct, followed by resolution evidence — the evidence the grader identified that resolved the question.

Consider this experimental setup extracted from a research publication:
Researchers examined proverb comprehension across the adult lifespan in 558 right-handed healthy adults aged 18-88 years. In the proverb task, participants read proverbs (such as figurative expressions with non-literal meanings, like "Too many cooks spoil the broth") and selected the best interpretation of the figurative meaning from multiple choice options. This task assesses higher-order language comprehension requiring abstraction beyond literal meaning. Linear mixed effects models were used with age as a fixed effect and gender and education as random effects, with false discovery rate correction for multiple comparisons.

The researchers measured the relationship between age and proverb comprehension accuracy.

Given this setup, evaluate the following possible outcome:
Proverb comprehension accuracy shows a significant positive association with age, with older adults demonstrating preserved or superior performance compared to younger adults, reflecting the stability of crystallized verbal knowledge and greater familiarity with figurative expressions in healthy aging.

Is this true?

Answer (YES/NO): YES